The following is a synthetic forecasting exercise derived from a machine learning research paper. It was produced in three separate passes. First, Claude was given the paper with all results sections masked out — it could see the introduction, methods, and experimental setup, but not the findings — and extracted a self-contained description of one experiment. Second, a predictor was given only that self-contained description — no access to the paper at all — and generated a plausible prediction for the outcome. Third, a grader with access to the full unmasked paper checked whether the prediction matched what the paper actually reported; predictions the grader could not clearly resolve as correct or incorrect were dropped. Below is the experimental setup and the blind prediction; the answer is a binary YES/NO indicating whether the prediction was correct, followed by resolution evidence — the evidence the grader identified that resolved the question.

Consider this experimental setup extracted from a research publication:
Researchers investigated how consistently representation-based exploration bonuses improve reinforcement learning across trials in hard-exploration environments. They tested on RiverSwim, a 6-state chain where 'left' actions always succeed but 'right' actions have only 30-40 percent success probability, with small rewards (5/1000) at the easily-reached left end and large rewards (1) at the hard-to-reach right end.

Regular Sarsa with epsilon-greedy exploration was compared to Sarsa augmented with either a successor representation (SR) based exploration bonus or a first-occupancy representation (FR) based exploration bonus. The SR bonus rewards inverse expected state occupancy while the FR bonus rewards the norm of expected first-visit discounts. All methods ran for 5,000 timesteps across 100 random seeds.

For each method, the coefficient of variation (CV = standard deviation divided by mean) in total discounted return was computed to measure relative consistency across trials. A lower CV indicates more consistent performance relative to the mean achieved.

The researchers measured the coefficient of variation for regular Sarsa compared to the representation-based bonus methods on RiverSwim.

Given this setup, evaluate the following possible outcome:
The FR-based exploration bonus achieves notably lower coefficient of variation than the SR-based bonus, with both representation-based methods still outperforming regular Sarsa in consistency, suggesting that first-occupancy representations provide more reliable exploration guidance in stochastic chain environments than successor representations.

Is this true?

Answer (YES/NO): YES